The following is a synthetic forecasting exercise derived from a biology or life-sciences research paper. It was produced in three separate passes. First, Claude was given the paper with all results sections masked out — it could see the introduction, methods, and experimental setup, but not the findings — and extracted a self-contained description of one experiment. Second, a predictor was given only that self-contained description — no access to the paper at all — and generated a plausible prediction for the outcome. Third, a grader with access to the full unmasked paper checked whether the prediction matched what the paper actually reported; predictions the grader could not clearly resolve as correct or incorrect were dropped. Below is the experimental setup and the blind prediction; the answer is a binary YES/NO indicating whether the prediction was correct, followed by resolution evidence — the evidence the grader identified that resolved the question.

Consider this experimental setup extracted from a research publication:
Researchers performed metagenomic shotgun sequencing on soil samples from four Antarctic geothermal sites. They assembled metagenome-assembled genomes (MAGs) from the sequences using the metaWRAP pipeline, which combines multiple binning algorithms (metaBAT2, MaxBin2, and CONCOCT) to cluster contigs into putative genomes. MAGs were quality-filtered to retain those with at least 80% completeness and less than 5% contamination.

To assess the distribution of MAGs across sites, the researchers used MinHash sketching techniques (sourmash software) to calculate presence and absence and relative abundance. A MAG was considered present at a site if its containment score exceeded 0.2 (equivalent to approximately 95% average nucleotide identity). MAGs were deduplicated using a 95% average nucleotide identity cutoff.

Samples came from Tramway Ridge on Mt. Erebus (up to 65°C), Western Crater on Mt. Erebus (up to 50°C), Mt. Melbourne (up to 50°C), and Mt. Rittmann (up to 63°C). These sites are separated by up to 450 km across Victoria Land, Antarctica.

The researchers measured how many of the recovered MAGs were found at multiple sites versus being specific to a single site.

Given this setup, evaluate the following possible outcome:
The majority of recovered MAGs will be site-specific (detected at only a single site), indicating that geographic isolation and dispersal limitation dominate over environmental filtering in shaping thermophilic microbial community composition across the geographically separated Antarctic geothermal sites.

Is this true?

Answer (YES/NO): NO